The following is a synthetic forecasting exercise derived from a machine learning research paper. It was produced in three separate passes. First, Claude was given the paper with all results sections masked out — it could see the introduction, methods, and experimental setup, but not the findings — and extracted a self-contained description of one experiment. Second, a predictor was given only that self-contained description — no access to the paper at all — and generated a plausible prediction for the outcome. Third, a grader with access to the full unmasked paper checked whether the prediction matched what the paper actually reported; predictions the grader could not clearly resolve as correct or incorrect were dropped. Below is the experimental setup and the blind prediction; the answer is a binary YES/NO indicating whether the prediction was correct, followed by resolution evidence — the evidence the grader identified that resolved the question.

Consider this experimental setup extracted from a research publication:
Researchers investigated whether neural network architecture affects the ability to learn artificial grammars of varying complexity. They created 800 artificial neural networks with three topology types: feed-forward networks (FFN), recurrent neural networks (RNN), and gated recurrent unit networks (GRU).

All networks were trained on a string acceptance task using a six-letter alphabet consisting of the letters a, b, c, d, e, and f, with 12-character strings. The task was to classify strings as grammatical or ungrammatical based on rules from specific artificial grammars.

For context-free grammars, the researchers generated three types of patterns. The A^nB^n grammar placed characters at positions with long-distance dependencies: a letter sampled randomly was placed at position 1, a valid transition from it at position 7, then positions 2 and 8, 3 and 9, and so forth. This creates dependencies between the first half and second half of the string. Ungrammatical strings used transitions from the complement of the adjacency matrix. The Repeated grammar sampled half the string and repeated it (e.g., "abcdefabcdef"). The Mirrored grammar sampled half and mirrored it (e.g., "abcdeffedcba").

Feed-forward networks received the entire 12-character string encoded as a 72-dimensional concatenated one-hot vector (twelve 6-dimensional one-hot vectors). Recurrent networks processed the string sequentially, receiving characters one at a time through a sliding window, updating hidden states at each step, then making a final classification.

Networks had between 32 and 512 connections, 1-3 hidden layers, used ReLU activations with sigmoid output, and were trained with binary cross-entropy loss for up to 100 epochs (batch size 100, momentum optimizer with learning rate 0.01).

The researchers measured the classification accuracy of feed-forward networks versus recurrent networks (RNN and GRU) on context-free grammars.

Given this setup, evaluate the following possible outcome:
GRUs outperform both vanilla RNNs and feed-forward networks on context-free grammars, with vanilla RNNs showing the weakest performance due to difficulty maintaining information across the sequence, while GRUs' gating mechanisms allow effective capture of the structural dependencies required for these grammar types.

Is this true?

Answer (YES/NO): YES